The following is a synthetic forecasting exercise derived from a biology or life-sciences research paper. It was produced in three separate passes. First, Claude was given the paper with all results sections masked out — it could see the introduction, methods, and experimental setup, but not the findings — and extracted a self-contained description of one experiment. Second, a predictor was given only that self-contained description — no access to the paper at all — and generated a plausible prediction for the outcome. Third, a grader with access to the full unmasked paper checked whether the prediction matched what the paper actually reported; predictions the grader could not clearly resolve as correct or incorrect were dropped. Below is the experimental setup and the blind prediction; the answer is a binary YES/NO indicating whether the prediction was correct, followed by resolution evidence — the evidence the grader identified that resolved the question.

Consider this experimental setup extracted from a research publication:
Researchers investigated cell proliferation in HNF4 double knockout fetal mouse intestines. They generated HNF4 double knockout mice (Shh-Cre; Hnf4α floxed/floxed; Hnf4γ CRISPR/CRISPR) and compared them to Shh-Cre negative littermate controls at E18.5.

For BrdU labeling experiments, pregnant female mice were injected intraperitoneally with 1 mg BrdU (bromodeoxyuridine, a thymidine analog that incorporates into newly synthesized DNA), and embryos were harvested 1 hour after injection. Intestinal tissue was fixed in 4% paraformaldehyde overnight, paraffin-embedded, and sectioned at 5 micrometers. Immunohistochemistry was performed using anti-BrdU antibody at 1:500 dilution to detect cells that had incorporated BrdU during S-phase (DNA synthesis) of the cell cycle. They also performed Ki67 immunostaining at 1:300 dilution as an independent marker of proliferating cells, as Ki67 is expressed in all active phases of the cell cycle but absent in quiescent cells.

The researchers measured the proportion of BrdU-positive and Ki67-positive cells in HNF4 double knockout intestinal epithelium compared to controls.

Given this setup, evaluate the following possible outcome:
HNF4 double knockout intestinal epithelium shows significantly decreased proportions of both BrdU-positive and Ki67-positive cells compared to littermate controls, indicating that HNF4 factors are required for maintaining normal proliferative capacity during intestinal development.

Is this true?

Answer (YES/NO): NO